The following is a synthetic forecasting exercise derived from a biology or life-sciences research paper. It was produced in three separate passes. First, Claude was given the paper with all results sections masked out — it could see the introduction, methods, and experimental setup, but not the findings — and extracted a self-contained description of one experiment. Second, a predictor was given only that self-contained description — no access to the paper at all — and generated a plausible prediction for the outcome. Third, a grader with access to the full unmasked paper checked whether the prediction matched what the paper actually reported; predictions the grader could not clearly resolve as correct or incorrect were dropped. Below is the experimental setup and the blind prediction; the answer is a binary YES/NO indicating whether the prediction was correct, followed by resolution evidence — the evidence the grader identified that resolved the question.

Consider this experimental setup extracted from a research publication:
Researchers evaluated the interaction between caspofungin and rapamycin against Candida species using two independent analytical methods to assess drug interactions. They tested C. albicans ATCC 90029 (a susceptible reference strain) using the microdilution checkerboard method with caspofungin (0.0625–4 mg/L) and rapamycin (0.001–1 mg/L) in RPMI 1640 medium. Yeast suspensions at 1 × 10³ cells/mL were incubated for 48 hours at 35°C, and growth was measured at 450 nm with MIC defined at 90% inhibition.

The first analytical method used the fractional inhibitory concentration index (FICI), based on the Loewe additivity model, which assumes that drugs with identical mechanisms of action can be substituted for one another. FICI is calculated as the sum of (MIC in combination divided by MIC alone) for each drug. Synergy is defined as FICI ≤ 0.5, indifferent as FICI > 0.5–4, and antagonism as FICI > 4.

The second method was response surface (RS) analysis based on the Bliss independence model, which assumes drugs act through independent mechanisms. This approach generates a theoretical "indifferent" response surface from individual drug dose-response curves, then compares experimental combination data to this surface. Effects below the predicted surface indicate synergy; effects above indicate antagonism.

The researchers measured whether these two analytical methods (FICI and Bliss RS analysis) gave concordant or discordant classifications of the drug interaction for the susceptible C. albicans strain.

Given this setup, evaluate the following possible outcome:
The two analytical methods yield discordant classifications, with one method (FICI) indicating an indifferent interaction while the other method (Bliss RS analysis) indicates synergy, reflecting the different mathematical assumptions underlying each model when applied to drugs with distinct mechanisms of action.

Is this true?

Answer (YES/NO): YES